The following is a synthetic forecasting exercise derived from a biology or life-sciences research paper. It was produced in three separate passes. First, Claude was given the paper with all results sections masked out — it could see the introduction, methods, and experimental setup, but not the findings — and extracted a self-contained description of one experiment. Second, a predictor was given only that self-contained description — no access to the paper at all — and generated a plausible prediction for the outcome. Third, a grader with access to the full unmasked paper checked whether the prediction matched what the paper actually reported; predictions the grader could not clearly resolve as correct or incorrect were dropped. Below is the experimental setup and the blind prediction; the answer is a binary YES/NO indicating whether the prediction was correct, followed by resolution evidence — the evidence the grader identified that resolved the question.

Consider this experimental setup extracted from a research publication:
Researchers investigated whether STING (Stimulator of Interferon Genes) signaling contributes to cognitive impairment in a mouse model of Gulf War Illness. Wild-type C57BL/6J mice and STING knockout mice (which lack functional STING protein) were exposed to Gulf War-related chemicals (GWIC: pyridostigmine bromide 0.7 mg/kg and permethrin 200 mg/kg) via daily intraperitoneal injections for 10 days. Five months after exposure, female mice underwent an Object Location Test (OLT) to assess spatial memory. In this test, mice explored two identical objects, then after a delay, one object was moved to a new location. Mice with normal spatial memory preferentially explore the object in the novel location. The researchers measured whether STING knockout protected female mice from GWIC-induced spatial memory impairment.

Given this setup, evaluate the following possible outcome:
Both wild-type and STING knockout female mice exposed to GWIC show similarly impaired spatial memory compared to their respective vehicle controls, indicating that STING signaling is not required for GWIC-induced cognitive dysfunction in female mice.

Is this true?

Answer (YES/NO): NO